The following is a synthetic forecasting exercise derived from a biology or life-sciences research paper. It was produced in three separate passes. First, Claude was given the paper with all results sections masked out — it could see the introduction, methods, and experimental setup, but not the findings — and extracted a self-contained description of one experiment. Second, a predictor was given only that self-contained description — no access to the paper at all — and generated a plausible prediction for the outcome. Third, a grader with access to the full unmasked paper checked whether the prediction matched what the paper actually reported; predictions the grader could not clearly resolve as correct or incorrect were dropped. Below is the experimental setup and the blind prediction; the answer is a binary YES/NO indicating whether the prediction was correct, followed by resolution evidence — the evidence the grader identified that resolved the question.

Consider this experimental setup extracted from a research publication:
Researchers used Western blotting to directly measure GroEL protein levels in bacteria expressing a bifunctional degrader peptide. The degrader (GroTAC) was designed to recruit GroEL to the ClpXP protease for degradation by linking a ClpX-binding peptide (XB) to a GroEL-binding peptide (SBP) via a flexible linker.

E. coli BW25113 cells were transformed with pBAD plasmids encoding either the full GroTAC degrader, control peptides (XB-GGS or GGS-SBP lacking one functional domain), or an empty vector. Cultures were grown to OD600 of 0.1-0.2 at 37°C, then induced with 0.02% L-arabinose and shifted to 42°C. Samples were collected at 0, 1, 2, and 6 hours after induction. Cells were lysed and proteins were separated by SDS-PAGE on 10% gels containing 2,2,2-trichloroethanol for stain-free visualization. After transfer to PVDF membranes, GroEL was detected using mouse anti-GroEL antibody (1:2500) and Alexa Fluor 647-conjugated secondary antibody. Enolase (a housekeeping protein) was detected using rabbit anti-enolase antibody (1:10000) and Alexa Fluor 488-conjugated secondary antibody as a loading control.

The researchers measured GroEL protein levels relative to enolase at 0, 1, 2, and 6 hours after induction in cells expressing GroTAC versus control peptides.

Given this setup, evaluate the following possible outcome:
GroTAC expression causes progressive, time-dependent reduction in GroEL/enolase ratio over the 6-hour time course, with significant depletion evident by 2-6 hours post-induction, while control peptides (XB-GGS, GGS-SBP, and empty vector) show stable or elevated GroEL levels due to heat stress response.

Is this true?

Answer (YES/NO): YES